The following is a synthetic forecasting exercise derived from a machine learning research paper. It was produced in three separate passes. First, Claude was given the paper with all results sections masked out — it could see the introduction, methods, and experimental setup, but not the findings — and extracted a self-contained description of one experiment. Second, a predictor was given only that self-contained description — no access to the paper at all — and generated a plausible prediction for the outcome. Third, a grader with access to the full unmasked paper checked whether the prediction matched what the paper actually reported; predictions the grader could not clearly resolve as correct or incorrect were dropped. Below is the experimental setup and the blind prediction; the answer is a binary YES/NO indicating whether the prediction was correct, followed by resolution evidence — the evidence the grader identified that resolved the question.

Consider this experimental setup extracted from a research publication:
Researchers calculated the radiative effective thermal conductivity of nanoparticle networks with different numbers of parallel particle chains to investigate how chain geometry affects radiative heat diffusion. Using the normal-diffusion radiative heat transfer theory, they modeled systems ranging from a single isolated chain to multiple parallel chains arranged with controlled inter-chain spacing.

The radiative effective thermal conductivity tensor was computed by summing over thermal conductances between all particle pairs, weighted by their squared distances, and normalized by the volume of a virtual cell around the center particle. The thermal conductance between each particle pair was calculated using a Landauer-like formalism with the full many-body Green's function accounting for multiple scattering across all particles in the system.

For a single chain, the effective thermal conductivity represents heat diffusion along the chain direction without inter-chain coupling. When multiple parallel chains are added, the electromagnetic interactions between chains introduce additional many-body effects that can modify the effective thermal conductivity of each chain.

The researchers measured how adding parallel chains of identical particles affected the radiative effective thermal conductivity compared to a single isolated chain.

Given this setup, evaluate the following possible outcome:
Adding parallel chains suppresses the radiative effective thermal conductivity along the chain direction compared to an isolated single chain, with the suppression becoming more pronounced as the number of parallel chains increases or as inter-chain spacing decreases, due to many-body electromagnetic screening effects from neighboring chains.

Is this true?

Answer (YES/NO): YES